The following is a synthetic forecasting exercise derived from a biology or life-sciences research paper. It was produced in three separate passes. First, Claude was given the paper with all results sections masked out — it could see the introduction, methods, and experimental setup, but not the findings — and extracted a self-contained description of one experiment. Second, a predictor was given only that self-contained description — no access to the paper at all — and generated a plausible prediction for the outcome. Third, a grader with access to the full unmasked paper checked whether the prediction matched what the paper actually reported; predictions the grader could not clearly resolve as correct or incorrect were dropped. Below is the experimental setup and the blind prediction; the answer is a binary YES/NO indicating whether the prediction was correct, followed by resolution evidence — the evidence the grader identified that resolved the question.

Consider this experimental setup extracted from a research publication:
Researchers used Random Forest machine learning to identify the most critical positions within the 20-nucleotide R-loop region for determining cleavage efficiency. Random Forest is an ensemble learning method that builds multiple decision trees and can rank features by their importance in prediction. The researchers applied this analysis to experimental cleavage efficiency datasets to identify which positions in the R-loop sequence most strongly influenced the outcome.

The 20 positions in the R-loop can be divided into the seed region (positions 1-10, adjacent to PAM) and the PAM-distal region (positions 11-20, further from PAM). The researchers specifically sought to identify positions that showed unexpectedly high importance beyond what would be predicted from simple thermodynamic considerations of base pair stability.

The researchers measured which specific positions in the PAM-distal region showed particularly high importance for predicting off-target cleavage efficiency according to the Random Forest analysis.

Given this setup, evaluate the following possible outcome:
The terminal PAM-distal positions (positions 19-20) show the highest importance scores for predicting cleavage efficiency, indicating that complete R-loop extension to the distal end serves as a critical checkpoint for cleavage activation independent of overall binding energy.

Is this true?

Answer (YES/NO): NO